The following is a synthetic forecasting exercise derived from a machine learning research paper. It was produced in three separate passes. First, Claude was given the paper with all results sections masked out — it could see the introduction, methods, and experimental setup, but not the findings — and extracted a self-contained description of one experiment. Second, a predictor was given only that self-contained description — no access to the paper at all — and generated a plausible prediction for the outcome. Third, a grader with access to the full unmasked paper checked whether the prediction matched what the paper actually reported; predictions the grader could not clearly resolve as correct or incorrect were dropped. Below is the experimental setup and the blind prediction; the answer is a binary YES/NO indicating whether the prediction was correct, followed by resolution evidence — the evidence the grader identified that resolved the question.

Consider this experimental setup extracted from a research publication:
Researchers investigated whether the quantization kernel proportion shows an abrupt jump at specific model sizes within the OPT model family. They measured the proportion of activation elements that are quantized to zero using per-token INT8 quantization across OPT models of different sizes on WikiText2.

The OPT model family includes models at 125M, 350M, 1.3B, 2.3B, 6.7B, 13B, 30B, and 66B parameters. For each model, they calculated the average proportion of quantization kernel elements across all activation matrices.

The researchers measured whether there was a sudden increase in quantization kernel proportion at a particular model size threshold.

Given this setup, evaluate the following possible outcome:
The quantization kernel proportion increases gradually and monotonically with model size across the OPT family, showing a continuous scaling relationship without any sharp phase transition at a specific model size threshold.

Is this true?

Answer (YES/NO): NO